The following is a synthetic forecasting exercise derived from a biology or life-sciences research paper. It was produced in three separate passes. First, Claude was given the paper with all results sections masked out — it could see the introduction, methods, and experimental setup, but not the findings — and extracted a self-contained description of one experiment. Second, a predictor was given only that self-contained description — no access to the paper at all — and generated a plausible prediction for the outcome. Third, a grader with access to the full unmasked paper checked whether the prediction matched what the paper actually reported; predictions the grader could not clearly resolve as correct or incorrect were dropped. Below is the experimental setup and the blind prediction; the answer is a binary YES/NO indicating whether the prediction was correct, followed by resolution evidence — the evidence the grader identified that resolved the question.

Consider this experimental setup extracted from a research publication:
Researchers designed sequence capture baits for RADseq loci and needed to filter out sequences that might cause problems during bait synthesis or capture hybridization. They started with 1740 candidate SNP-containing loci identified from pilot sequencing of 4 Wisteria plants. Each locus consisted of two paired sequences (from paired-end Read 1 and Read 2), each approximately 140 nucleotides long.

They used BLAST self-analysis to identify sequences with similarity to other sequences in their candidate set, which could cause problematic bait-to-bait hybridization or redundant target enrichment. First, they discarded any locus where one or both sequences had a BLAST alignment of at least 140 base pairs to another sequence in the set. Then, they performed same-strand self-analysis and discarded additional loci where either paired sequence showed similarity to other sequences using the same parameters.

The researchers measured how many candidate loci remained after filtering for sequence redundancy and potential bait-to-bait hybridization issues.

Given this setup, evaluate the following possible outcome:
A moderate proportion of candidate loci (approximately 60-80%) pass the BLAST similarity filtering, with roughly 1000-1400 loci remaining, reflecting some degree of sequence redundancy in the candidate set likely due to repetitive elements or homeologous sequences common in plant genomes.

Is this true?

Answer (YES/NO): NO